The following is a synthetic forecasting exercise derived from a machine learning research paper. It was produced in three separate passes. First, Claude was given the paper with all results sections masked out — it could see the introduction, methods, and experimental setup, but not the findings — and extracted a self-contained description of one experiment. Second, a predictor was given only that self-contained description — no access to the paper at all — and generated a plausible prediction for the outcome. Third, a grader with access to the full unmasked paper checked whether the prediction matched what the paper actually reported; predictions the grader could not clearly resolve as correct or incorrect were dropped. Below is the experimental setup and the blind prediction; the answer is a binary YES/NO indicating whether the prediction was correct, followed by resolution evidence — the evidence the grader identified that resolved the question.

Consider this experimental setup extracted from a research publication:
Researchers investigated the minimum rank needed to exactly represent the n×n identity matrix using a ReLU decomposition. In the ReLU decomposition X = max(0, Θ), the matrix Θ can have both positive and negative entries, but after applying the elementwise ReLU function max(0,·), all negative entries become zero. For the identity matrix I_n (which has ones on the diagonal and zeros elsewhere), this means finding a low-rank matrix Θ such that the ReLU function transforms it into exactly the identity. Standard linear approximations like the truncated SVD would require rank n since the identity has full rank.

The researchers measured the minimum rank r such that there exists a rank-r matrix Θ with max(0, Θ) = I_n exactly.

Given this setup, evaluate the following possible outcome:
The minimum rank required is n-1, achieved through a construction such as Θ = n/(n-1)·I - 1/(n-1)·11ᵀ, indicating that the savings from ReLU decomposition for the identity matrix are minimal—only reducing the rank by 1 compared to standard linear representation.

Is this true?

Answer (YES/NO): NO